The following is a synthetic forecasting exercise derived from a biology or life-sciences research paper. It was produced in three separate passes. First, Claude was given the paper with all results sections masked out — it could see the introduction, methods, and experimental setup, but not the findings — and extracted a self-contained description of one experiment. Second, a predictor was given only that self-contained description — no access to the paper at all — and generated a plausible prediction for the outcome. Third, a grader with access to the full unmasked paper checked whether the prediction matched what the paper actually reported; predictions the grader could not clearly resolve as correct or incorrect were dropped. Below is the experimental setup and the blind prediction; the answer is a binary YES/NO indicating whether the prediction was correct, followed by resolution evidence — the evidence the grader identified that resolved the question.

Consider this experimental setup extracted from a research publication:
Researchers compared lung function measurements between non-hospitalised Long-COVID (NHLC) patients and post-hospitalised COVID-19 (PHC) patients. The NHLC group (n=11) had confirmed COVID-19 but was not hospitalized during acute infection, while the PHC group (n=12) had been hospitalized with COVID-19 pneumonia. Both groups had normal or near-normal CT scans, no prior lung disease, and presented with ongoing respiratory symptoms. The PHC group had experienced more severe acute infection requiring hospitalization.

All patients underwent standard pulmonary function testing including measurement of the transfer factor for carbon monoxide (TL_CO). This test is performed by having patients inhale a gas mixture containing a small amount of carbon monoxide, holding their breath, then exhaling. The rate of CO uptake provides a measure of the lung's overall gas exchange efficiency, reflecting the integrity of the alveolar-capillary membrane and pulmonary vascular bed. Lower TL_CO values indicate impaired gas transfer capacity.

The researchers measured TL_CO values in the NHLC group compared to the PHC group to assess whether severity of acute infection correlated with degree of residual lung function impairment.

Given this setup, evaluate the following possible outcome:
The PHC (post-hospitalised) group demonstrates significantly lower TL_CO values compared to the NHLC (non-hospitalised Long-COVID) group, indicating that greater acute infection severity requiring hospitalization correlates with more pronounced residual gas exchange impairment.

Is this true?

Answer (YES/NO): NO